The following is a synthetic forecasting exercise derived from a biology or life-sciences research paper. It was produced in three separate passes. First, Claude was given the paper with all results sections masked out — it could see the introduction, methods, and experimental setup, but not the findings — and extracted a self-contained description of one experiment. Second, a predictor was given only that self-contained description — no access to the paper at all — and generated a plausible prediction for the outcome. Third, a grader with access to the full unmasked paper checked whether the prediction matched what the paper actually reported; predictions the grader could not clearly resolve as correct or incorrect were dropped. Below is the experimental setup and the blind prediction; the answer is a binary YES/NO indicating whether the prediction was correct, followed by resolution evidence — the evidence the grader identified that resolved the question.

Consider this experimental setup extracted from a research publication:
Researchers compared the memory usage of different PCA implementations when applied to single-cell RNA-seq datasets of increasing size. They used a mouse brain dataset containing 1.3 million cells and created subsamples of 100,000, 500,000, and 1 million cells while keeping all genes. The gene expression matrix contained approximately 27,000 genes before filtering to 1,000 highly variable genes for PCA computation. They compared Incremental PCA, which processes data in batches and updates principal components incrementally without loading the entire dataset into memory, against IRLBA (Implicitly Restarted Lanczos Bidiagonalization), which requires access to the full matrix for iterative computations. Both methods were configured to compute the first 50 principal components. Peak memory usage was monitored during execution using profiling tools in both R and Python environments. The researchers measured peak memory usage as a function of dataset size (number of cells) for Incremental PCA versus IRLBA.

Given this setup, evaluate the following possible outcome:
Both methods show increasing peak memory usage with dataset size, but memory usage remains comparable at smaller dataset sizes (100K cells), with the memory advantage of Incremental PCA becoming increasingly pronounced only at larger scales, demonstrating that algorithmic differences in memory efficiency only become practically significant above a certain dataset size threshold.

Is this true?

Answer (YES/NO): NO